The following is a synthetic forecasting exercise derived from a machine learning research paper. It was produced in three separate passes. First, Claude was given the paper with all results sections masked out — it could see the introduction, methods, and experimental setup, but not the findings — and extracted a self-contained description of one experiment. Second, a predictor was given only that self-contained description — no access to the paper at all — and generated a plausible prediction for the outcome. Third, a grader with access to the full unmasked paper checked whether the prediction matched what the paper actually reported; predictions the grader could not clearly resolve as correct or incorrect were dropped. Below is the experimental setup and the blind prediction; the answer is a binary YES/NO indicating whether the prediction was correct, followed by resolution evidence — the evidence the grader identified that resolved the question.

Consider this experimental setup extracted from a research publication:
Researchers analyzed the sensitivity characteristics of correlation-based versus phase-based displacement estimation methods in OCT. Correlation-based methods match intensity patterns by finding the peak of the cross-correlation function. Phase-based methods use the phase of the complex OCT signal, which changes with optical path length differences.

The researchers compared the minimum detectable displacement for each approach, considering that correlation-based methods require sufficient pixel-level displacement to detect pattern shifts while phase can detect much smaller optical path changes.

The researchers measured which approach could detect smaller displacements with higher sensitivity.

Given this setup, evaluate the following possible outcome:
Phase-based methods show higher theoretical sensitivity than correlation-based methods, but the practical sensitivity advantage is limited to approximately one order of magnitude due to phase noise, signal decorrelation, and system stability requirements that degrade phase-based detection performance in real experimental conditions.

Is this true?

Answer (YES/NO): NO